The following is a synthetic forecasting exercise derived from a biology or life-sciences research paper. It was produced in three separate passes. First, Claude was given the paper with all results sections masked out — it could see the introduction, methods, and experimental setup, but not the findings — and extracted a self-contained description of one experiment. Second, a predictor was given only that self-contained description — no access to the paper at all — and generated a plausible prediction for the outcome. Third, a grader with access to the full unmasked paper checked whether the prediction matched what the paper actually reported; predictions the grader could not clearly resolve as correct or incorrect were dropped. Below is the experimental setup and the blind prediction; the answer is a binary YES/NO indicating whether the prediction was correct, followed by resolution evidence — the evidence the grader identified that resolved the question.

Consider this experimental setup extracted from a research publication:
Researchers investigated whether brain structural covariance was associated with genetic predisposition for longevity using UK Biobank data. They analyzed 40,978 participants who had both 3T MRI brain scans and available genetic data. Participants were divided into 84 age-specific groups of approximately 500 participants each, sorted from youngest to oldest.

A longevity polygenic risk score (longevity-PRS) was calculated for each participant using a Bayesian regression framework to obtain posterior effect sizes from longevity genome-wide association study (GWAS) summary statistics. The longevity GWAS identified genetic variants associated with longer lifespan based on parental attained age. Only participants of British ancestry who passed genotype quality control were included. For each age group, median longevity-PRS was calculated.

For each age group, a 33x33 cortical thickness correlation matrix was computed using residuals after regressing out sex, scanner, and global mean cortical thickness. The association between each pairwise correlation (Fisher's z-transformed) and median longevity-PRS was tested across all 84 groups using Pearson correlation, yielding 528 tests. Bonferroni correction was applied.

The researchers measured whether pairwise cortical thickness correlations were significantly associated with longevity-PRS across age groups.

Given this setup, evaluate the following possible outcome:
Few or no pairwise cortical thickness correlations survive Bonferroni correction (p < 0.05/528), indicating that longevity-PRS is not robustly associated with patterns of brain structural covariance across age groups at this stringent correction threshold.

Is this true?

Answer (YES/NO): NO